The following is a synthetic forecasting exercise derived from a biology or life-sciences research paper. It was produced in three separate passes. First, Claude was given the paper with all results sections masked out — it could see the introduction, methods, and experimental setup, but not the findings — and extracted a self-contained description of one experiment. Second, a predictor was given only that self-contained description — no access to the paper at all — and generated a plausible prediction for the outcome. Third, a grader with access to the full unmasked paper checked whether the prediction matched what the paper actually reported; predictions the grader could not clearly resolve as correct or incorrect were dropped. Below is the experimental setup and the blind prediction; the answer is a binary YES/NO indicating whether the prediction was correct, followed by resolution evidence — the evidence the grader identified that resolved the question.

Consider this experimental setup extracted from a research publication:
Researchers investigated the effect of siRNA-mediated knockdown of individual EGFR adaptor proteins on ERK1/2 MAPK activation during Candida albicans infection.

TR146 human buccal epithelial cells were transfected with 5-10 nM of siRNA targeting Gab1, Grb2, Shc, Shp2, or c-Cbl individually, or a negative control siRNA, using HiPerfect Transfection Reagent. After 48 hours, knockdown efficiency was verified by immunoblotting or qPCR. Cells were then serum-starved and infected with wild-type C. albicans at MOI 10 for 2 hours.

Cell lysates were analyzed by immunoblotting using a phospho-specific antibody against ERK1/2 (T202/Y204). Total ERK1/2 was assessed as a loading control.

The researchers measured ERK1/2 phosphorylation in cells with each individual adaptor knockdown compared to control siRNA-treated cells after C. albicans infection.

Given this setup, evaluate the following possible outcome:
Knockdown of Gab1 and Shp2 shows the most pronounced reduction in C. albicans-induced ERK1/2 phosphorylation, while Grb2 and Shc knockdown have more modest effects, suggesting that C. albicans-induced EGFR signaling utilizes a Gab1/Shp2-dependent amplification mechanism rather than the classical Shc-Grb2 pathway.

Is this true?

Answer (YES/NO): NO